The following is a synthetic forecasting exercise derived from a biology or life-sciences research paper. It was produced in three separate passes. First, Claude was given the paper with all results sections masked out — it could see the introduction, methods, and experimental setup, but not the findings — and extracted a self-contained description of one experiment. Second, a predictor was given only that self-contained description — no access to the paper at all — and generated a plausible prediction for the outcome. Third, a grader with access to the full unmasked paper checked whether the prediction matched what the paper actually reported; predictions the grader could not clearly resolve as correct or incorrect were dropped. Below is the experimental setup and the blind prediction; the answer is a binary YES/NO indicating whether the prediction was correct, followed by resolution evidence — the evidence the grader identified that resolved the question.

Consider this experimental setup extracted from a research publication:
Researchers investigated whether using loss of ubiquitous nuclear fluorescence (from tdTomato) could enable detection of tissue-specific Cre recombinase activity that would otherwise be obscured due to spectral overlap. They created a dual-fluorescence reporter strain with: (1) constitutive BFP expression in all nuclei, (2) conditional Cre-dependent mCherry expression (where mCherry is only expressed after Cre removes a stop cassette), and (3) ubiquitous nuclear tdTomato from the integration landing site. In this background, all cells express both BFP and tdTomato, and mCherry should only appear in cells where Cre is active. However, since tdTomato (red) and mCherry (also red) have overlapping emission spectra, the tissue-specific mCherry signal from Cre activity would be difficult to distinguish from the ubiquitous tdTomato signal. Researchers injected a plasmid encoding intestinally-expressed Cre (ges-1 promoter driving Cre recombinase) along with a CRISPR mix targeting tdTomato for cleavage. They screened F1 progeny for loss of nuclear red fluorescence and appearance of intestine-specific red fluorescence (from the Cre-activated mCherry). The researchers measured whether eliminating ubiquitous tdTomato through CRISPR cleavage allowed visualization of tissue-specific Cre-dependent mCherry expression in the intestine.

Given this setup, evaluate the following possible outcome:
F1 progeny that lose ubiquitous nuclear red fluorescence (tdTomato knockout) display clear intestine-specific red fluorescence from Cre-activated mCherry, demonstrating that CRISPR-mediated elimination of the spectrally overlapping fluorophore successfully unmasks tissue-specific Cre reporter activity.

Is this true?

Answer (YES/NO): YES